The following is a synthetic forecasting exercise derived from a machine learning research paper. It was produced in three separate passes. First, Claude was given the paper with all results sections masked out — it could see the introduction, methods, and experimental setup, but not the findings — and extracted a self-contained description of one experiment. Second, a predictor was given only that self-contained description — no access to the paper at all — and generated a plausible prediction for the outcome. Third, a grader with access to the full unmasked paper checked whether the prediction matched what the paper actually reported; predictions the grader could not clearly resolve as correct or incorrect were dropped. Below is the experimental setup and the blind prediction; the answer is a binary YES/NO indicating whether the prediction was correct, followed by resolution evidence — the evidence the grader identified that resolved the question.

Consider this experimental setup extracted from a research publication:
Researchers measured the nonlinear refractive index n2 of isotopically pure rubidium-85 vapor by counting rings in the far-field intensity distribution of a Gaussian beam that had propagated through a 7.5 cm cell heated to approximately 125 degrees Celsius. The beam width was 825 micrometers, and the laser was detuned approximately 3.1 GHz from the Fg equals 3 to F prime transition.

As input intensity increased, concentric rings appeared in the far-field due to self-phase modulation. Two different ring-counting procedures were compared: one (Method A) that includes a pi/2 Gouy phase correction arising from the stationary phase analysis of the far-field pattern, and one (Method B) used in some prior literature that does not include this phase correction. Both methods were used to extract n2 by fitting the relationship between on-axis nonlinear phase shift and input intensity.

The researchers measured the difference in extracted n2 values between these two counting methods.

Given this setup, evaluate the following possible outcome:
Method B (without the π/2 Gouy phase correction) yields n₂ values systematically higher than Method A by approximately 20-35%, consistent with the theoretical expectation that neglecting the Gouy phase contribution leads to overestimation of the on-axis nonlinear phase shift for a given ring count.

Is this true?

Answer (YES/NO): NO